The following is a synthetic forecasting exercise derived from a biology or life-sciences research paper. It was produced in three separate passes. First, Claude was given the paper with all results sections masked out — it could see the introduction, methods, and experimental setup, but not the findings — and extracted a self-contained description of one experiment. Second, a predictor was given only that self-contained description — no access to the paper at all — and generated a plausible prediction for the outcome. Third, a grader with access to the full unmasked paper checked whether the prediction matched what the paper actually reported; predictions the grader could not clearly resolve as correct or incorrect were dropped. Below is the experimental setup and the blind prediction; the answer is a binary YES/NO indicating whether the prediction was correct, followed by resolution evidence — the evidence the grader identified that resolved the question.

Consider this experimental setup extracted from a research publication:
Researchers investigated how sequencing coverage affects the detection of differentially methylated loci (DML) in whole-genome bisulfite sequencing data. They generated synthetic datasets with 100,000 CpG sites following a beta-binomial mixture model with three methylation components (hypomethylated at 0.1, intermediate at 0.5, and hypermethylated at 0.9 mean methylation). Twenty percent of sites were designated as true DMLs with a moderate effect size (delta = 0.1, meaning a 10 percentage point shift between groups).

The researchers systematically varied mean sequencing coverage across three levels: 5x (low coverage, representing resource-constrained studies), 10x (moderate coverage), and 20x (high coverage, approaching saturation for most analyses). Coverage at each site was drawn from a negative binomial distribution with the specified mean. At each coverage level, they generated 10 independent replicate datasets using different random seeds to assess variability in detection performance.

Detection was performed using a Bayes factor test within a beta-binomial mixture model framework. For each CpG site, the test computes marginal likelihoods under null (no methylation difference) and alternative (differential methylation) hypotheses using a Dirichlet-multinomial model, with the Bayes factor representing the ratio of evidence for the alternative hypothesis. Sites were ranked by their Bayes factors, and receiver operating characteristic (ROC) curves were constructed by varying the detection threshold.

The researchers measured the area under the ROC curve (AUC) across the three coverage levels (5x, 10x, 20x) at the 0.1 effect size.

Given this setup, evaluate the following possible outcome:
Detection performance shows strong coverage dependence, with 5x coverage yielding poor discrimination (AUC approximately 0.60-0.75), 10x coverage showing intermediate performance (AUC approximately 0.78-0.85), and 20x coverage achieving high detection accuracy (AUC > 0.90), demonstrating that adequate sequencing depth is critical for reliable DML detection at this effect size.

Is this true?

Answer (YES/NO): NO